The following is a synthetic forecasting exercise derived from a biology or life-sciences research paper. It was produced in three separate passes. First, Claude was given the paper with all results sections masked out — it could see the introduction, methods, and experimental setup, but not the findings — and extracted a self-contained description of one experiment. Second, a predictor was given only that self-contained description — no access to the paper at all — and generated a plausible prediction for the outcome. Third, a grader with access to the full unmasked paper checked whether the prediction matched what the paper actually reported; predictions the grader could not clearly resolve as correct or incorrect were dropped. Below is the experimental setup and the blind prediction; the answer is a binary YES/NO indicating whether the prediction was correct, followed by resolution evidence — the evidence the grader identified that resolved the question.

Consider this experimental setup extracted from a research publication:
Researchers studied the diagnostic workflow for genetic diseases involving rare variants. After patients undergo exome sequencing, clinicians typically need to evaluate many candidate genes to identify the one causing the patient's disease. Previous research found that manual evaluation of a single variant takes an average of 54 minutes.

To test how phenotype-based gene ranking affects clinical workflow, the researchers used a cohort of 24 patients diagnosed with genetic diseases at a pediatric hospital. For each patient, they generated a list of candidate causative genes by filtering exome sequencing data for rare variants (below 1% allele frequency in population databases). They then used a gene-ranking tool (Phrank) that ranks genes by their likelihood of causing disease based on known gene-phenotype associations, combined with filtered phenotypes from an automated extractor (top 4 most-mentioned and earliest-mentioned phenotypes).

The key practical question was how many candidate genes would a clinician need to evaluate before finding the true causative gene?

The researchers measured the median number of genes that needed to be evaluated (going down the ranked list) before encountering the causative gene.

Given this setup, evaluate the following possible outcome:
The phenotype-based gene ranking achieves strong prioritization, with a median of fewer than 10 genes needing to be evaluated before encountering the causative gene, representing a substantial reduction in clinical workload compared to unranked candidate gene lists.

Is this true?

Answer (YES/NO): YES